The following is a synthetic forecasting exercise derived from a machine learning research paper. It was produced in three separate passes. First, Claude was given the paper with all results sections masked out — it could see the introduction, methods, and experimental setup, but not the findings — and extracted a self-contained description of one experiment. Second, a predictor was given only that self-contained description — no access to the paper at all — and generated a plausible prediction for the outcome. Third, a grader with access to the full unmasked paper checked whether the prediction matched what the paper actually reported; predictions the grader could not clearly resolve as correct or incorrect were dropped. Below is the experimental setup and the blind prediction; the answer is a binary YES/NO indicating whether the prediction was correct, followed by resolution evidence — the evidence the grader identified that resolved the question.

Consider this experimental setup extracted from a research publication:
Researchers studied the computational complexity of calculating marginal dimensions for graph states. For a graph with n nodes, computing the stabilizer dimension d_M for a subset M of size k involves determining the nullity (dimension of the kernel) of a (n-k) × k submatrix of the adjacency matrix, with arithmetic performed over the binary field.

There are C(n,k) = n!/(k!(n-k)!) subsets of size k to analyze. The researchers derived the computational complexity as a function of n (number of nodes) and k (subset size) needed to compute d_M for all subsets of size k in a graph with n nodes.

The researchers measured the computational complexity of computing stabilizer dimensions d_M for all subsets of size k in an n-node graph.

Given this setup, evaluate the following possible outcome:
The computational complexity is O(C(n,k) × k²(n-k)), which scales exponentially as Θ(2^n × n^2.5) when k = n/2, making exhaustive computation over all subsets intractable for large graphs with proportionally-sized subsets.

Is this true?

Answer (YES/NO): YES